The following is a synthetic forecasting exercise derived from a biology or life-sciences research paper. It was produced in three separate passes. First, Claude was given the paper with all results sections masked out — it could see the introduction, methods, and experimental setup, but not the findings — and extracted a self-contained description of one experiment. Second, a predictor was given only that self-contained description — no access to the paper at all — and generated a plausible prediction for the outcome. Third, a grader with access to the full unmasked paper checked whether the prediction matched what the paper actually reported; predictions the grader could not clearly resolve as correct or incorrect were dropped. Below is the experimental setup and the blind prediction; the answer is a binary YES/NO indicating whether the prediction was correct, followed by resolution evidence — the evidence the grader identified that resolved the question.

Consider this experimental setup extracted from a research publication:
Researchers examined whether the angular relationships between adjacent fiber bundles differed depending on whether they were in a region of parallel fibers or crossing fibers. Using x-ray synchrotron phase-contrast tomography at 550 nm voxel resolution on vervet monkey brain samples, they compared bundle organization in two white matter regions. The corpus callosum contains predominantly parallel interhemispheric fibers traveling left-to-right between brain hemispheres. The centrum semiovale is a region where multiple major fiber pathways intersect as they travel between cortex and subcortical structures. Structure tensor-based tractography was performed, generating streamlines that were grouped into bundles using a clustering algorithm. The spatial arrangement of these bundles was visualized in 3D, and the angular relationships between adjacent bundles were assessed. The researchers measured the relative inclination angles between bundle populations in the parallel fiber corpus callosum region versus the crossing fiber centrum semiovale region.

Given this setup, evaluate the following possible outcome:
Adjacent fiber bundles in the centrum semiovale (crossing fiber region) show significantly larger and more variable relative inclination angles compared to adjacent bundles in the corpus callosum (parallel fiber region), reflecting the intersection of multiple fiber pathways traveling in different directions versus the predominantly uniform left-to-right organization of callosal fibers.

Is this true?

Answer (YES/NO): YES